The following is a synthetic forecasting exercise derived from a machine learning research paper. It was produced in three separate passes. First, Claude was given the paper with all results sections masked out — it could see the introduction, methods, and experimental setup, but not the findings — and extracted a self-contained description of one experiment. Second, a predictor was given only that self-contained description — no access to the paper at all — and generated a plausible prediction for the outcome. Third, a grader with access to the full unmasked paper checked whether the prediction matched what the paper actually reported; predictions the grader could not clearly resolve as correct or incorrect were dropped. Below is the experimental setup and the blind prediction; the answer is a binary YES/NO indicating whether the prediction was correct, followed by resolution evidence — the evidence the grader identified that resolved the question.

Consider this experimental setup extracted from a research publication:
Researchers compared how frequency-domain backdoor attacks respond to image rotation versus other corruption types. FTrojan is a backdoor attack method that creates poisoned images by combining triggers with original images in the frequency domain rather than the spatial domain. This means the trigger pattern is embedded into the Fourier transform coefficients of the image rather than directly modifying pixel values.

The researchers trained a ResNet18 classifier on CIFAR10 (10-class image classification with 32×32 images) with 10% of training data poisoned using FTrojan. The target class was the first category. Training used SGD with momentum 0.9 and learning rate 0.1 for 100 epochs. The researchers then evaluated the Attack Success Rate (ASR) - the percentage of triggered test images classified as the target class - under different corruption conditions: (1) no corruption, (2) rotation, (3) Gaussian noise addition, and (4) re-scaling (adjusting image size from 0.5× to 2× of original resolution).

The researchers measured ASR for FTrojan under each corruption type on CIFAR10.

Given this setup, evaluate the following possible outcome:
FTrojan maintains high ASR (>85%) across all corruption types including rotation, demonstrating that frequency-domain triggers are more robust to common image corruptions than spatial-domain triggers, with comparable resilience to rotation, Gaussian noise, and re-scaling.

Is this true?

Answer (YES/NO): NO